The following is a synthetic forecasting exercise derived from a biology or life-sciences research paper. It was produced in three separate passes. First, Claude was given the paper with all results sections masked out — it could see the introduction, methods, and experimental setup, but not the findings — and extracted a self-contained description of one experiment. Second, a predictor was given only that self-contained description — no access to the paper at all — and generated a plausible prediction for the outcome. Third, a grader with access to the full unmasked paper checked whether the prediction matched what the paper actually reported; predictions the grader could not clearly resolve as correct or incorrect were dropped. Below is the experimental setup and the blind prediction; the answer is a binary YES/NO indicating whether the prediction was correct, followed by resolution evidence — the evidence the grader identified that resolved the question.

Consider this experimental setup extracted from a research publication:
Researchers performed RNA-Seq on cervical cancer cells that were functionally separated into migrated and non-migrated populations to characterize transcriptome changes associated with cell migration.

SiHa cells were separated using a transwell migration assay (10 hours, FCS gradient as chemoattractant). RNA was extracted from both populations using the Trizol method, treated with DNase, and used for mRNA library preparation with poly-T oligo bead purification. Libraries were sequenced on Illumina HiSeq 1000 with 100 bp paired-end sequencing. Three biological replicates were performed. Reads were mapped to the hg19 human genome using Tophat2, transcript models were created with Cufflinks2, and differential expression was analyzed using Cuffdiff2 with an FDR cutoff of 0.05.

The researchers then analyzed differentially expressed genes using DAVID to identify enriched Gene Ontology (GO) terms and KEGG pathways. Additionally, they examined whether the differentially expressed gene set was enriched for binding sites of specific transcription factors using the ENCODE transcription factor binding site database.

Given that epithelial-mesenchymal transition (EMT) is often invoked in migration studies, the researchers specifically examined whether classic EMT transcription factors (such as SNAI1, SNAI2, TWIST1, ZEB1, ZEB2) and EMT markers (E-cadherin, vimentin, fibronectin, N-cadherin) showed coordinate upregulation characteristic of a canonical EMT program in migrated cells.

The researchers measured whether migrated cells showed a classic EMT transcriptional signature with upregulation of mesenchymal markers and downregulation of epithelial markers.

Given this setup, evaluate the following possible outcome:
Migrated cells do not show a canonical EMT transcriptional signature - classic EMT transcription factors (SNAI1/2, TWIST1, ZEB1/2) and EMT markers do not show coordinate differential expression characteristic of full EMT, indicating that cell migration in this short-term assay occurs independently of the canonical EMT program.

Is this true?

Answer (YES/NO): NO